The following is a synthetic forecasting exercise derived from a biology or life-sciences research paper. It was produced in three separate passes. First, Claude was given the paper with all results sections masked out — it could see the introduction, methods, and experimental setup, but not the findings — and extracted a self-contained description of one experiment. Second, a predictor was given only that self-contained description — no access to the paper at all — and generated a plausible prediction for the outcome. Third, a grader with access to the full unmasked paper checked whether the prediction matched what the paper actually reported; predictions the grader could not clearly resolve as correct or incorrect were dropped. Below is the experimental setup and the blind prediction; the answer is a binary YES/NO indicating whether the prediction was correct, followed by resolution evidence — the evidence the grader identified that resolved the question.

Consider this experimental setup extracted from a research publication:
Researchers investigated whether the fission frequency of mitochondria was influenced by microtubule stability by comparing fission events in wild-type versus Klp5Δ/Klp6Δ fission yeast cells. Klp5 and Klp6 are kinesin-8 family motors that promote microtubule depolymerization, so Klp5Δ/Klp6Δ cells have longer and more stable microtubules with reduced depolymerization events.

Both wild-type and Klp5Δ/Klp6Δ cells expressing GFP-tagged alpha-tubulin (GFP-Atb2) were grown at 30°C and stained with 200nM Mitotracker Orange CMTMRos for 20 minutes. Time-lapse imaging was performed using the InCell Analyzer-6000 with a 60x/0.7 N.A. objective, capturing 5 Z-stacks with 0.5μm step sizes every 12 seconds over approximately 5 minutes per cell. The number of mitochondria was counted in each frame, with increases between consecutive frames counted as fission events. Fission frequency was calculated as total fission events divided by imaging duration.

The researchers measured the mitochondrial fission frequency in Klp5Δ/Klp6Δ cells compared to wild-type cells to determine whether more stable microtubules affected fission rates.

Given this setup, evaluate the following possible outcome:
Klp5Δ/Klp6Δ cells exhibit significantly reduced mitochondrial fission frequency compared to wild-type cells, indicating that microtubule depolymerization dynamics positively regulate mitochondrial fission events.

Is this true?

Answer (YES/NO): YES